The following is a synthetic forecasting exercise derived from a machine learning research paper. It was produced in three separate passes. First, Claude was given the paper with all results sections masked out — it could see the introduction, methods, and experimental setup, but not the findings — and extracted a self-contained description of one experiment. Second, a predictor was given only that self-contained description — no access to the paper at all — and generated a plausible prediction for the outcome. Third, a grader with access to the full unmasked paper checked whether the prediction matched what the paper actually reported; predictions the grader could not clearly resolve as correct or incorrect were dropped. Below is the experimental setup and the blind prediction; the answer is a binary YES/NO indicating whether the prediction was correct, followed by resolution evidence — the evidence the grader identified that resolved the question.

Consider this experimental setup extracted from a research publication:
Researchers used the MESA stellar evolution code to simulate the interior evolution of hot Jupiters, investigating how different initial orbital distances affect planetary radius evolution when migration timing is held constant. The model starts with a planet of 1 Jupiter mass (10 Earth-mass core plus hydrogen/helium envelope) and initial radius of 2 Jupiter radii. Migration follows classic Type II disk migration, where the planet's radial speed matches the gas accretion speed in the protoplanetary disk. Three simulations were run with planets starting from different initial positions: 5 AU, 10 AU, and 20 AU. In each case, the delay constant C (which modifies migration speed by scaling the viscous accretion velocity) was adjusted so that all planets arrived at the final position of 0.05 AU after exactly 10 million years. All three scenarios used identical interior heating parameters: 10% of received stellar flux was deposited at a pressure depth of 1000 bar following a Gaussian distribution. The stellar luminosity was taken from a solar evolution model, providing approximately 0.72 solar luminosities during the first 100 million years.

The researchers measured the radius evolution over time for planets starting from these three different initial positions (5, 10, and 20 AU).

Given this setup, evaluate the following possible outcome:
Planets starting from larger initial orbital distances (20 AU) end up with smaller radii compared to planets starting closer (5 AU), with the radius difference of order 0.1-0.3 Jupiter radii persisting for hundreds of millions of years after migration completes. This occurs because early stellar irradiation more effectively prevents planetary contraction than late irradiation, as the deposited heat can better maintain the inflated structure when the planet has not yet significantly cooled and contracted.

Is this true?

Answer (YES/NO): NO